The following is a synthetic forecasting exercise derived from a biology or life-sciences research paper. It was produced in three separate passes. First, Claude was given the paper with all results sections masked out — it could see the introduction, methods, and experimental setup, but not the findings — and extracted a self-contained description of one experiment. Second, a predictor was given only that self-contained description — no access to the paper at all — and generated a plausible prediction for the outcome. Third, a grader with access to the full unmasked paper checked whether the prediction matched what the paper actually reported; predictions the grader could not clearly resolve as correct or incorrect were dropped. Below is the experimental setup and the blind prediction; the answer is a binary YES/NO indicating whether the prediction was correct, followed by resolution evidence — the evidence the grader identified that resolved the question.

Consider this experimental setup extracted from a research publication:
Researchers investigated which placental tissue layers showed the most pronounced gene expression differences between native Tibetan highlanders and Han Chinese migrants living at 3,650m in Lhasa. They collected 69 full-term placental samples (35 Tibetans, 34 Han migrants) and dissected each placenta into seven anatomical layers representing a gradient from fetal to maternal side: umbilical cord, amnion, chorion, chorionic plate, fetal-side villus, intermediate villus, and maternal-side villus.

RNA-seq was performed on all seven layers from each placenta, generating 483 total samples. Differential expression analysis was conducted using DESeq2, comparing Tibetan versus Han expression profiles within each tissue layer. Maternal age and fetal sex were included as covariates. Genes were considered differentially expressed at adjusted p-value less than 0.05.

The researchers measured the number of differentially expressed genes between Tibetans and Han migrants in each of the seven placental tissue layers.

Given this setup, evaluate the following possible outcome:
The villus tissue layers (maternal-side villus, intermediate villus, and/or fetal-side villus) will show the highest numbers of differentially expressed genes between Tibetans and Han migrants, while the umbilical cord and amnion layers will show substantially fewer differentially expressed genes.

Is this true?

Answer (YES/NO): YES